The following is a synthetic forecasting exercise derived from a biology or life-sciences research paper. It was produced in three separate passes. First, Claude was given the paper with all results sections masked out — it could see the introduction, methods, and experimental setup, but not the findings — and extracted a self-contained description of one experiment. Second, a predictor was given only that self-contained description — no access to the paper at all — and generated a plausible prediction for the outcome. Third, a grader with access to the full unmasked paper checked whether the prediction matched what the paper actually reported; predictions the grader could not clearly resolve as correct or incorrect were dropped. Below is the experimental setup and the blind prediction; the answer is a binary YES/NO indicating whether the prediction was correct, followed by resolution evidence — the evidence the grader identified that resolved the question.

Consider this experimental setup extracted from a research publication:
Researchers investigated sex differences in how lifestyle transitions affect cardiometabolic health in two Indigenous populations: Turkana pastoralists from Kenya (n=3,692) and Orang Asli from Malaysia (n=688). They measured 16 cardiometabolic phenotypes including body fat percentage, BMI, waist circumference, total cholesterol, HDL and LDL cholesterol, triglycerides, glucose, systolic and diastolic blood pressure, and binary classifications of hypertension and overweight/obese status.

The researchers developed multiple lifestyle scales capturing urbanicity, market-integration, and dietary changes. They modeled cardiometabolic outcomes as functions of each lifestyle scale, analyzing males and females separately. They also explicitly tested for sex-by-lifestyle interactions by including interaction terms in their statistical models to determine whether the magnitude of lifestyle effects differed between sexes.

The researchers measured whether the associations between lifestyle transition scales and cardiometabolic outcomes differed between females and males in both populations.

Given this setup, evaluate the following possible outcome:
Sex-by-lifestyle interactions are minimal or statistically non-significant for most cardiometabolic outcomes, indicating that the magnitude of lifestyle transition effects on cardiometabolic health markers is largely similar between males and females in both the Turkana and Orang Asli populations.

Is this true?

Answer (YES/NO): NO